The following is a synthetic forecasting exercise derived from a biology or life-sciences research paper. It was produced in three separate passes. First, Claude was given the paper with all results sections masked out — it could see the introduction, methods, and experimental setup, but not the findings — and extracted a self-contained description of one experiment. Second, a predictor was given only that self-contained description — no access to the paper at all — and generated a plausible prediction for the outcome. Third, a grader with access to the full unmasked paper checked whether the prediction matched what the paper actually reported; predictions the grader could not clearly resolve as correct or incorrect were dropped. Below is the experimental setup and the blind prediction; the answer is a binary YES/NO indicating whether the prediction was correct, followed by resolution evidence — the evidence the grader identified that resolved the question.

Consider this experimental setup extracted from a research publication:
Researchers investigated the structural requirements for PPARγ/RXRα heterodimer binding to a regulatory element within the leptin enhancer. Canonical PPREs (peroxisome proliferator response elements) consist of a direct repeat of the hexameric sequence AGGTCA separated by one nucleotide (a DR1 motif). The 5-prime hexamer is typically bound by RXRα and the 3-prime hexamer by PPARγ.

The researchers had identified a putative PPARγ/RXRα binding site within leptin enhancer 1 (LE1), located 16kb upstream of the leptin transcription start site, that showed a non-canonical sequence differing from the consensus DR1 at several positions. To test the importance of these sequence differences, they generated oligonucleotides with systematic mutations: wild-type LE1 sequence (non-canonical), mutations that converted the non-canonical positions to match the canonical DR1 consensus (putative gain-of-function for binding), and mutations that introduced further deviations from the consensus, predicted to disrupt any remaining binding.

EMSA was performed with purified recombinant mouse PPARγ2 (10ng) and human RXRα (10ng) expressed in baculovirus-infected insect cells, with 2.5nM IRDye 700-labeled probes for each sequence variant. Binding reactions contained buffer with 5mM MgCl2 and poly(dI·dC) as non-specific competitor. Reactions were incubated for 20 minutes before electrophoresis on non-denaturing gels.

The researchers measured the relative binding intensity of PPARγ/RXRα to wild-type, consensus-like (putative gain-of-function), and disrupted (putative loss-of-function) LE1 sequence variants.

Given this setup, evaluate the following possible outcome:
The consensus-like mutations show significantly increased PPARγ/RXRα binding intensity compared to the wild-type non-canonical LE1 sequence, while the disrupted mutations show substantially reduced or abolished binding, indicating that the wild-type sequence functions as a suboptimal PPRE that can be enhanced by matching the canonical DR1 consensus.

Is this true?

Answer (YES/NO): YES